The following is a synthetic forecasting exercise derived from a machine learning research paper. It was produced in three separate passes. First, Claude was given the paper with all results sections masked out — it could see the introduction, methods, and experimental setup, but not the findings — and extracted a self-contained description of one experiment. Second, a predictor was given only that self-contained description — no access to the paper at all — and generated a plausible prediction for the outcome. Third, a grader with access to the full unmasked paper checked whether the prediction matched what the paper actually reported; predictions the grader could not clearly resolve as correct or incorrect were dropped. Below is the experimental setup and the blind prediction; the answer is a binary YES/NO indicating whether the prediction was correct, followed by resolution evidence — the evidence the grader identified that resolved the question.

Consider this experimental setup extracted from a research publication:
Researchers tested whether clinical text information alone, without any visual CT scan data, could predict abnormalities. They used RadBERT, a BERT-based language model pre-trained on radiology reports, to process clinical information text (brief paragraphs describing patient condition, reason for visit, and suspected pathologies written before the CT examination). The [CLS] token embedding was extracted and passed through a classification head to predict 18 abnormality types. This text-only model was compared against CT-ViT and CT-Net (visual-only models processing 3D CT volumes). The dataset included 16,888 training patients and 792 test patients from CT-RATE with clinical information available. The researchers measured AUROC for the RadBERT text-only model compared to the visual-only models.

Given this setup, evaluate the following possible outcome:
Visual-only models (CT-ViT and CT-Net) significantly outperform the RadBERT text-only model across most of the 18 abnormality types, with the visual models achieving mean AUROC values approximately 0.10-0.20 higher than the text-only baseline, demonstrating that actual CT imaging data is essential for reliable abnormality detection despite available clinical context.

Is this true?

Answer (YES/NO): NO